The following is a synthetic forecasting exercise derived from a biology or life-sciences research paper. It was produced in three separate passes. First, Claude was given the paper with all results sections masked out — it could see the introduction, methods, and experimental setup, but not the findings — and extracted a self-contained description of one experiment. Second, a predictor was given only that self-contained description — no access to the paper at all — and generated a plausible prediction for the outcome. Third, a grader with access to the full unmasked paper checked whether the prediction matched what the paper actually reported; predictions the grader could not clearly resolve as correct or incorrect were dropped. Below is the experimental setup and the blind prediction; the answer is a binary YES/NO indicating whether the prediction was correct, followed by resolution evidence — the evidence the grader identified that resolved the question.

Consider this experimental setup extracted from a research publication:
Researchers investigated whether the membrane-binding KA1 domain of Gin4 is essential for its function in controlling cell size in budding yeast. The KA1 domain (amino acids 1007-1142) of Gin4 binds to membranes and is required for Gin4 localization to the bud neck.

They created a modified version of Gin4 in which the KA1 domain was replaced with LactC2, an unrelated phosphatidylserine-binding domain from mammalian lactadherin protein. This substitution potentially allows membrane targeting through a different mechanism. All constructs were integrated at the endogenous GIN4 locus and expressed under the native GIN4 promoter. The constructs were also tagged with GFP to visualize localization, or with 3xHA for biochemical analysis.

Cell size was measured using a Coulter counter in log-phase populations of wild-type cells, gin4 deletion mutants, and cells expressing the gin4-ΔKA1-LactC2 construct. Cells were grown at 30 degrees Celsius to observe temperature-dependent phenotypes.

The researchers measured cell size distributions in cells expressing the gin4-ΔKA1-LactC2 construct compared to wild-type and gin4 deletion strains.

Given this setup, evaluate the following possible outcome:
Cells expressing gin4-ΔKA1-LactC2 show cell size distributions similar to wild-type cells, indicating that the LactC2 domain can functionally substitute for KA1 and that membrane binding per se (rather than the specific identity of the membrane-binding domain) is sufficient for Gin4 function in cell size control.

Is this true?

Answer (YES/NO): YES